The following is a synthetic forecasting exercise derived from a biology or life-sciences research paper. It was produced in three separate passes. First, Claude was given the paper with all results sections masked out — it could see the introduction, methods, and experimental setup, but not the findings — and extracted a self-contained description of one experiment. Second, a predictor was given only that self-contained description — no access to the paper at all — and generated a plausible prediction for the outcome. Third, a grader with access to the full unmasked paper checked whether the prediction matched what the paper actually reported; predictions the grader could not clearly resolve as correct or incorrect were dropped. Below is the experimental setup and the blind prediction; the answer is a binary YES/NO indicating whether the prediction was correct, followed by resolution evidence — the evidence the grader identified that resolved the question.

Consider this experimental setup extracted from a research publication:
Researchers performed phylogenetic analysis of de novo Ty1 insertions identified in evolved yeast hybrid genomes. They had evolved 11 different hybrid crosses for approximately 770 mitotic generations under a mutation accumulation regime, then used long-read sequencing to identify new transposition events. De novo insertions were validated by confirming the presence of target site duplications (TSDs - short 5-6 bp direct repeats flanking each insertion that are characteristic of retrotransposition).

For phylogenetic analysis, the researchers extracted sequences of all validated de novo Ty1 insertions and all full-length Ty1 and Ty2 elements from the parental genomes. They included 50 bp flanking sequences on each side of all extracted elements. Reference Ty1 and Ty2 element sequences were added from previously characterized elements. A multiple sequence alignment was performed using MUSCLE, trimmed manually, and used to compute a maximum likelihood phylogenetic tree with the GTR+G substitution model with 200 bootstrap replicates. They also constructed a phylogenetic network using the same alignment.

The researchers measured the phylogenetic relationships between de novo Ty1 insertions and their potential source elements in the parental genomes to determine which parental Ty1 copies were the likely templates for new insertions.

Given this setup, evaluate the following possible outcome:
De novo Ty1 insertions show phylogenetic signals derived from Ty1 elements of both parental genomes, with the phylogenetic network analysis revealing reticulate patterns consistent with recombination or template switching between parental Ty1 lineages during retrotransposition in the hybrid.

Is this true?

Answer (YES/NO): NO